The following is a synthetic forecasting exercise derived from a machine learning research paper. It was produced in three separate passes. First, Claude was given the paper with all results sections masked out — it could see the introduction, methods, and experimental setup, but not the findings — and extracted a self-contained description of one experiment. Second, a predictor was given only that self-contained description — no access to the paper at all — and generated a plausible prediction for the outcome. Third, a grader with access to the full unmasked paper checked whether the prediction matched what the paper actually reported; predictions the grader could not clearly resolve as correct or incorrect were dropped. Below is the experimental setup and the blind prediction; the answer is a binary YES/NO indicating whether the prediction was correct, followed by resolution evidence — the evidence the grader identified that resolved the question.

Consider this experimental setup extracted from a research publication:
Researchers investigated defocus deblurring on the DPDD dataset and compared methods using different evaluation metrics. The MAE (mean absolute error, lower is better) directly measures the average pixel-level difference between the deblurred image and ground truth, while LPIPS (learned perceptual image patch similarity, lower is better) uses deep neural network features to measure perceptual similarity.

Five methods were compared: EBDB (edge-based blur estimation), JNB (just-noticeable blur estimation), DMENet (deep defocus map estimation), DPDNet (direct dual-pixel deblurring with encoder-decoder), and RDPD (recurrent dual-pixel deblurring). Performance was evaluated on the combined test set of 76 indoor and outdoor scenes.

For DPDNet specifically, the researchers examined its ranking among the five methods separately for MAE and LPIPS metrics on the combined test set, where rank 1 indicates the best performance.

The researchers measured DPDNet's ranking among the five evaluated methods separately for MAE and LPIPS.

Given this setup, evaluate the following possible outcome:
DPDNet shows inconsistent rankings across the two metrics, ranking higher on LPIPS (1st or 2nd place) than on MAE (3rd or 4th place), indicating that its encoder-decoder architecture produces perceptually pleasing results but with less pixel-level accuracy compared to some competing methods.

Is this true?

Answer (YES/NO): NO